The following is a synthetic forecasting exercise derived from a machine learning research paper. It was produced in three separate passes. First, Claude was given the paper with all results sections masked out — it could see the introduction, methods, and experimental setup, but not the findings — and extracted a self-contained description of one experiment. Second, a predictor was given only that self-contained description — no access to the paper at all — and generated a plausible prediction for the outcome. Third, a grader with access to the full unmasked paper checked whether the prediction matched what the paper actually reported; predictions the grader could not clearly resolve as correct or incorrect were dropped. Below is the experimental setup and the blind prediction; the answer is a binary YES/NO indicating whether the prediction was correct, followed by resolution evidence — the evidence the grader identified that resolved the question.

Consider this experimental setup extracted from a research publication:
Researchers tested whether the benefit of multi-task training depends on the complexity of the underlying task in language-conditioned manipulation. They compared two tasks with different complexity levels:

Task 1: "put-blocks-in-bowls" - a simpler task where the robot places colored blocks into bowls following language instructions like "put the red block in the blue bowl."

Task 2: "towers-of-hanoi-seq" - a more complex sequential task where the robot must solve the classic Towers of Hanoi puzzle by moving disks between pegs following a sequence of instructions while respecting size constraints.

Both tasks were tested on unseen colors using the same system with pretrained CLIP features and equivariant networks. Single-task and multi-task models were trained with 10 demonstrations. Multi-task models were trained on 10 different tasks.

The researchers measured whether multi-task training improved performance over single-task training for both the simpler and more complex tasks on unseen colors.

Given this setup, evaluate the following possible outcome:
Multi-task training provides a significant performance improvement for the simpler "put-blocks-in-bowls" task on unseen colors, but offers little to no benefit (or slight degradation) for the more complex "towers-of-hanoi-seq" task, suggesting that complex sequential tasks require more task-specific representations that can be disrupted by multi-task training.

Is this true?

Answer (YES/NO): NO